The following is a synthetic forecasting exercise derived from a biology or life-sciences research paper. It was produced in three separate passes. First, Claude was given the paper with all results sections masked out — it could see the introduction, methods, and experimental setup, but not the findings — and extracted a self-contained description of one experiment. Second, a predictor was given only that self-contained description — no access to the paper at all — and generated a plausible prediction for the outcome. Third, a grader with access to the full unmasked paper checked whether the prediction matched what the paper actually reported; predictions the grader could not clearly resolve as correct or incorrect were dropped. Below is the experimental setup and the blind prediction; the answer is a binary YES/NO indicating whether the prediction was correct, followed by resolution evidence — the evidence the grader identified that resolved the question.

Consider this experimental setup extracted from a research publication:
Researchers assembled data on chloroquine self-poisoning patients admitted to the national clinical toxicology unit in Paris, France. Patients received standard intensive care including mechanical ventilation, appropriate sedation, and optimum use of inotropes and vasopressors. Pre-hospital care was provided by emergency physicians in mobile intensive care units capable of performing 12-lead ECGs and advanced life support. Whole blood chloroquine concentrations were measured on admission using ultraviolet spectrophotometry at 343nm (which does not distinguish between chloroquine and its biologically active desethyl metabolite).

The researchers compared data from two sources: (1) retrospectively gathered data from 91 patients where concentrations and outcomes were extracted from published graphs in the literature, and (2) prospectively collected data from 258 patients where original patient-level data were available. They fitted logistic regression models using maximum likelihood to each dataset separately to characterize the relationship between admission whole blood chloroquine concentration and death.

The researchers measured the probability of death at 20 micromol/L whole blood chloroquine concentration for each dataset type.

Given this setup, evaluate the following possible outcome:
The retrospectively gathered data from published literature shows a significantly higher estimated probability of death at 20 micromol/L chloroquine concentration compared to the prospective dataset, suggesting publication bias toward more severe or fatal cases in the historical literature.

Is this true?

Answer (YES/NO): YES